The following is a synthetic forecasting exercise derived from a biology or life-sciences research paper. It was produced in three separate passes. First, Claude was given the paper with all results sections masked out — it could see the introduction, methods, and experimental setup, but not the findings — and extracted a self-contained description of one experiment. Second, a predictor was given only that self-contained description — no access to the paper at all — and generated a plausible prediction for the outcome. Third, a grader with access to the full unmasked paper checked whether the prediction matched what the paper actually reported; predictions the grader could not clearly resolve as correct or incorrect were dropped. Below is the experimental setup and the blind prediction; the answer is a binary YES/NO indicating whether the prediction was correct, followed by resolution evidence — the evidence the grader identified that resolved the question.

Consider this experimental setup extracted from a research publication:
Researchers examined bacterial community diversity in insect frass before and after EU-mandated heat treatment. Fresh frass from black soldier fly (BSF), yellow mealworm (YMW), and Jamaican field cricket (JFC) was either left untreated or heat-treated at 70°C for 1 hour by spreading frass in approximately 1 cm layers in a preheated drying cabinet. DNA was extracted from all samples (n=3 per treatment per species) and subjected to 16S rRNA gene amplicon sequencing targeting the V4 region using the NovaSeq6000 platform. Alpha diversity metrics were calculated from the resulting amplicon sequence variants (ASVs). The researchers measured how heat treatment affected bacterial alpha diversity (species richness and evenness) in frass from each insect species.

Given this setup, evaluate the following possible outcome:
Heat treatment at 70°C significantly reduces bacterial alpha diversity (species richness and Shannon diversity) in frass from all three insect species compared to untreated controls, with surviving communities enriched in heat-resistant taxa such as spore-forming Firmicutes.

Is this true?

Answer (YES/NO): NO